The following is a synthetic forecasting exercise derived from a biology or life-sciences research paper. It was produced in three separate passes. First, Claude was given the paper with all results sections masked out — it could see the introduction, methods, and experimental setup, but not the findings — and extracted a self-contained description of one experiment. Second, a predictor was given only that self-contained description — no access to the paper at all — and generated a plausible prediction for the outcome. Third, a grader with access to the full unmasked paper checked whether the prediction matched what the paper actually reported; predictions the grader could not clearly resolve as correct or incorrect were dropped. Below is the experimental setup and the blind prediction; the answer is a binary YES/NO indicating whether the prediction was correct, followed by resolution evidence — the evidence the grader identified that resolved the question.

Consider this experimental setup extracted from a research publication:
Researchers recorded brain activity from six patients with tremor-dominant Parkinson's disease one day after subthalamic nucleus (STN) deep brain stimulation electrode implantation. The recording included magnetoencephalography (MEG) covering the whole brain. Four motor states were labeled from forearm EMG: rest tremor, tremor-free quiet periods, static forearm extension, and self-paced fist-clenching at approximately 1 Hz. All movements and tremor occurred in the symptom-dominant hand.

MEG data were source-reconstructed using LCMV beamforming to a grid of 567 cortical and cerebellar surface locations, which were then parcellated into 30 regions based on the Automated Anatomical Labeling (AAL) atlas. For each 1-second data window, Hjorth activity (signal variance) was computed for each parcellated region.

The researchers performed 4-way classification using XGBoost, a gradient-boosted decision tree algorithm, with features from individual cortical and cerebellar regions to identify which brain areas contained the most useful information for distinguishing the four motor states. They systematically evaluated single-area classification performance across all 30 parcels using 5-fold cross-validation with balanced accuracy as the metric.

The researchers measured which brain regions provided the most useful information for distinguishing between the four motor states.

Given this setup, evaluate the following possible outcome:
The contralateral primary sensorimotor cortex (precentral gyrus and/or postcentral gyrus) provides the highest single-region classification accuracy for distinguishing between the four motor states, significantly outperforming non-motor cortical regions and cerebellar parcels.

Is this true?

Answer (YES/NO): NO